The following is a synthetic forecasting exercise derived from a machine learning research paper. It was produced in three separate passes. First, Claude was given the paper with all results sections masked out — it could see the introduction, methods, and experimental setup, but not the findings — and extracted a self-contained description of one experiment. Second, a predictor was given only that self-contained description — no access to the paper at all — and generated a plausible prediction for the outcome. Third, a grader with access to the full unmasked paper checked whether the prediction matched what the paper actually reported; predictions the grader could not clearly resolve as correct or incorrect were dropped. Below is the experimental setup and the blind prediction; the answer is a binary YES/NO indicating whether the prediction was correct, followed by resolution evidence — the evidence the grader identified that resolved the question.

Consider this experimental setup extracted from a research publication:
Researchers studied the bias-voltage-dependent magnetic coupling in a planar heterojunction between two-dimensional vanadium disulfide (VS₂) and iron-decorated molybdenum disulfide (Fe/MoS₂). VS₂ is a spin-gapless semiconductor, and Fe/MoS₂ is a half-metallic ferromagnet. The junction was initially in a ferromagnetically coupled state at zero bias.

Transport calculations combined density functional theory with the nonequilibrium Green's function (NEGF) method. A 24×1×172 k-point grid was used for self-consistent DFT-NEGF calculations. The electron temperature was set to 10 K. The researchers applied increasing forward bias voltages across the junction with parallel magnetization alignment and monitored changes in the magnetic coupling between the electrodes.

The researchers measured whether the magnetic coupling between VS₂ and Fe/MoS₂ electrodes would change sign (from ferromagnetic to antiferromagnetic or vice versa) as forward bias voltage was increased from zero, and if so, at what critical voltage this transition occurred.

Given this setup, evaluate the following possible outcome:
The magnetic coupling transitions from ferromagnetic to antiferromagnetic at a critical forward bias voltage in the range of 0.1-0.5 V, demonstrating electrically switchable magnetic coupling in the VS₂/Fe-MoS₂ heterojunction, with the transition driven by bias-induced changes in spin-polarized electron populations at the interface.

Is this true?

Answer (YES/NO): YES